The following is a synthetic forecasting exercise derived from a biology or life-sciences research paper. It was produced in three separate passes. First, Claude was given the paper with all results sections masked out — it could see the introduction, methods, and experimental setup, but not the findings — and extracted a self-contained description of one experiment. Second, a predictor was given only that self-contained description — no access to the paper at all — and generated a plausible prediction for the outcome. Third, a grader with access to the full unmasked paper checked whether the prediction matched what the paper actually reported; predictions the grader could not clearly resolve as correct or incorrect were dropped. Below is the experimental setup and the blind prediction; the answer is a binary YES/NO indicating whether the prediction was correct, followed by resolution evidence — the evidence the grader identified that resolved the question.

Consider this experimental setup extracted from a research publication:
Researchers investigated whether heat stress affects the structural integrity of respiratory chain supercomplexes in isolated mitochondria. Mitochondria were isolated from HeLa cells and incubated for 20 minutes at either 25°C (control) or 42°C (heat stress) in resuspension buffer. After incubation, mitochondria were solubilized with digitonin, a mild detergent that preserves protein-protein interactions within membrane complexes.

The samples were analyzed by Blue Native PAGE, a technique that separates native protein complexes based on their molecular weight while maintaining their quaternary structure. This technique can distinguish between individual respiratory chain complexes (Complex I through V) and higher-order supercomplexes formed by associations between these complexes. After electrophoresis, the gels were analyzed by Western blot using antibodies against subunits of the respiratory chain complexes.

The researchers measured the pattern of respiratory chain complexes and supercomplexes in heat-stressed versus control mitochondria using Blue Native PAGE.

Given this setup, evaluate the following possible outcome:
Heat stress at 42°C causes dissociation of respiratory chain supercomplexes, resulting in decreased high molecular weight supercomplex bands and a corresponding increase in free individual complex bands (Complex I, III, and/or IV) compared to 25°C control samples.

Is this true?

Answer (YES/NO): NO